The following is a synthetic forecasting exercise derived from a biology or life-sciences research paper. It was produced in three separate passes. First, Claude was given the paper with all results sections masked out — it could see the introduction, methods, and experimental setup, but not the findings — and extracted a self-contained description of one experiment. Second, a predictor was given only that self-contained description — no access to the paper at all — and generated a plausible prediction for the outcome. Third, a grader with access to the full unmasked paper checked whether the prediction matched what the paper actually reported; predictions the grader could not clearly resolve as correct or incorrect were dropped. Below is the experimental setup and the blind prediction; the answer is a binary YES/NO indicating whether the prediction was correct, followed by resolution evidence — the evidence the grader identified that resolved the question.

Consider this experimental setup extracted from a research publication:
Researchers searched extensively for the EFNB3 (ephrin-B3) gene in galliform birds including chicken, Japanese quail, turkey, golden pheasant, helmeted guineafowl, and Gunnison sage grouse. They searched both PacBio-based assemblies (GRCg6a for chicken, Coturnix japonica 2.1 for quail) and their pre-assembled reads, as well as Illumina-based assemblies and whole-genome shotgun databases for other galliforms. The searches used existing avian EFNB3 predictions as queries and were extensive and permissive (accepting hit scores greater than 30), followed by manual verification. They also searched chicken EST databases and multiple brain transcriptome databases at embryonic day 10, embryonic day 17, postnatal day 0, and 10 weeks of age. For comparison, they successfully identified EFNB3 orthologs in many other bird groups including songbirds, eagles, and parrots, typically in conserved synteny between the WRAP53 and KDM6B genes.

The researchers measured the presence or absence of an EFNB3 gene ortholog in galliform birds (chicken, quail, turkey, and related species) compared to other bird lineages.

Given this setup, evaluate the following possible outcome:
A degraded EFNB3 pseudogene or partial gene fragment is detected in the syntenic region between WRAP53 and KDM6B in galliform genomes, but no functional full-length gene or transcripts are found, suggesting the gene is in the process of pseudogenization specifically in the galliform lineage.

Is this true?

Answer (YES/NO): NO